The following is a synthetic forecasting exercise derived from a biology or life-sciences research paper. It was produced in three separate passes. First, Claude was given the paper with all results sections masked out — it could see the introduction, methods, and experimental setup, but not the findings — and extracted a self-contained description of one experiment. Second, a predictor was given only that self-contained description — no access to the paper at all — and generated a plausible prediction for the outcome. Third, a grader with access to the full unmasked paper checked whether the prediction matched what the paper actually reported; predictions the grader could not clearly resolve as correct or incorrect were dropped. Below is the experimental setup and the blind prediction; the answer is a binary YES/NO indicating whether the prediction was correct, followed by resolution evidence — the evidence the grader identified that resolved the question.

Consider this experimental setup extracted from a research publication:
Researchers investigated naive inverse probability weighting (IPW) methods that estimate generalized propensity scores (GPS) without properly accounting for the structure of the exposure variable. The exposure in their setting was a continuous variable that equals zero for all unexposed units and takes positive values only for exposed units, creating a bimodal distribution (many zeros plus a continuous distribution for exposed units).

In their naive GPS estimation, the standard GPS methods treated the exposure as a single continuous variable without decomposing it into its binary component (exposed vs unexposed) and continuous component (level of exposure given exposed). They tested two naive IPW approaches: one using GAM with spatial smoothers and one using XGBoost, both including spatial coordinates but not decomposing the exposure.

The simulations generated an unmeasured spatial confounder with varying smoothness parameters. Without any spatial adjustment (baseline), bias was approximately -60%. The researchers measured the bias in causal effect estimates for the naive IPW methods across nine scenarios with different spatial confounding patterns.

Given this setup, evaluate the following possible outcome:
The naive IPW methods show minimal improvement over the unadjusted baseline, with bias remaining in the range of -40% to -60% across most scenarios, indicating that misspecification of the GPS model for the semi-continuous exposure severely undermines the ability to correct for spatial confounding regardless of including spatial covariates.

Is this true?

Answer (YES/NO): NO